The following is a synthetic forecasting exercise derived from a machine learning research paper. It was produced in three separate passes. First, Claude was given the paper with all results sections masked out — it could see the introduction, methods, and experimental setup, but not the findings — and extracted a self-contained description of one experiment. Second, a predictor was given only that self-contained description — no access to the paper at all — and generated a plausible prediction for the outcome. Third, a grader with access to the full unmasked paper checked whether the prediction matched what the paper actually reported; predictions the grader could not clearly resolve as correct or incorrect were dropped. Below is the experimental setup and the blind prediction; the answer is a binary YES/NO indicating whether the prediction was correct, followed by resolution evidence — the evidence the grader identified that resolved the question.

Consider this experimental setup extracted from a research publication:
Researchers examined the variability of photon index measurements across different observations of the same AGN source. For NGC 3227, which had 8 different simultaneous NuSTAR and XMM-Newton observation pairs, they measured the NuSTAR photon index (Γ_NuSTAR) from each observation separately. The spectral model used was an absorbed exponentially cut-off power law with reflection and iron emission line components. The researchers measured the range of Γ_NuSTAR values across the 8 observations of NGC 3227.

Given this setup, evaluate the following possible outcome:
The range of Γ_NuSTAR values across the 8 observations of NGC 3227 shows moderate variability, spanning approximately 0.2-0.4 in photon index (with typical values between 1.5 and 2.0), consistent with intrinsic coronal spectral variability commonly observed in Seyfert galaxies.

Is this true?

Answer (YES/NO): YES